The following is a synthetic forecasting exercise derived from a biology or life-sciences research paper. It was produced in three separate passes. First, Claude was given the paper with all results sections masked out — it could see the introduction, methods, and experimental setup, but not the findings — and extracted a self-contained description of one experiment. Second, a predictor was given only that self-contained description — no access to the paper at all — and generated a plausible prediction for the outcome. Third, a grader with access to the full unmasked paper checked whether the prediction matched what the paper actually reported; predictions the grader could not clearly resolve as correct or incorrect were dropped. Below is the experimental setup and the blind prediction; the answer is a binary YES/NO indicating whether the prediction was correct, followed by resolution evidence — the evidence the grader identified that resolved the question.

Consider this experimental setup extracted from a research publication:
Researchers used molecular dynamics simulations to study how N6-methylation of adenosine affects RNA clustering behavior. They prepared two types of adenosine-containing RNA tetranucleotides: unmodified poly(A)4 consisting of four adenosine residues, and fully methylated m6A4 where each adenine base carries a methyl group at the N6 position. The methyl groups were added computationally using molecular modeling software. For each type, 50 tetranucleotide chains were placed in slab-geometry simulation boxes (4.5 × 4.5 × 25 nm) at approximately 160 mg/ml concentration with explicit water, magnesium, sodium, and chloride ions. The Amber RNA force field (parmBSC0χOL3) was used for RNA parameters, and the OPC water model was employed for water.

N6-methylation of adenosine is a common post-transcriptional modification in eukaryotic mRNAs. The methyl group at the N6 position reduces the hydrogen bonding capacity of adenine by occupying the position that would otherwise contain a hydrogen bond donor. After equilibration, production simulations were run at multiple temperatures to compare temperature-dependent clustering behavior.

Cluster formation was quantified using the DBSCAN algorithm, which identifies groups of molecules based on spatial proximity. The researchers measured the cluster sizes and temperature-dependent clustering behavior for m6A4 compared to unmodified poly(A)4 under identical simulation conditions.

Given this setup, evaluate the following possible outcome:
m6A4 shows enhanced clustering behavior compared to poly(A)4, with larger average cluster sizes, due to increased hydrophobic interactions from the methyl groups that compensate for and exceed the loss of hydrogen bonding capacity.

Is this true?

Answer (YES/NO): NO